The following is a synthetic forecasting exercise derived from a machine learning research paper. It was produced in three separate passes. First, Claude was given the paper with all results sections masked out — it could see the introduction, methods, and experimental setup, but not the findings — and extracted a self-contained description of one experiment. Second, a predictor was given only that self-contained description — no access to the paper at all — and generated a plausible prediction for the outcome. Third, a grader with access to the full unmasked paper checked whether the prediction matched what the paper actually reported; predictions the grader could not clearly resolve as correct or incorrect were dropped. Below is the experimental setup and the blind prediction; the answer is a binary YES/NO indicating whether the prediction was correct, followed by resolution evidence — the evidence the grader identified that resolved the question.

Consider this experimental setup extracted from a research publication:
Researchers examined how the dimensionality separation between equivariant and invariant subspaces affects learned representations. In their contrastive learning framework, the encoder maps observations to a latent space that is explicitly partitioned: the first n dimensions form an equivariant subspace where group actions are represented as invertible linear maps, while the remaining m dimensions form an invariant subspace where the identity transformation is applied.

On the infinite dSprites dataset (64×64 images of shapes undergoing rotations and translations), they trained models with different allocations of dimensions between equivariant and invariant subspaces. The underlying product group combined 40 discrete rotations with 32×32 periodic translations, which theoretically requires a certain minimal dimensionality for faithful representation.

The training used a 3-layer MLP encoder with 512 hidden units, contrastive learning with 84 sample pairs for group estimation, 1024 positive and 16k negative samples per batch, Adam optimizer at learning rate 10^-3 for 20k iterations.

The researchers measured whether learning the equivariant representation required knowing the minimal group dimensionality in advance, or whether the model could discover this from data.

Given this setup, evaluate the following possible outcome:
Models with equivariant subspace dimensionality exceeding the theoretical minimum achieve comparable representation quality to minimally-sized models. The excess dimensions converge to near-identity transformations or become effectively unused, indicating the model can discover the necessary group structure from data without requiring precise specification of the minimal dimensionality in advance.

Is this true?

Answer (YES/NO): NO